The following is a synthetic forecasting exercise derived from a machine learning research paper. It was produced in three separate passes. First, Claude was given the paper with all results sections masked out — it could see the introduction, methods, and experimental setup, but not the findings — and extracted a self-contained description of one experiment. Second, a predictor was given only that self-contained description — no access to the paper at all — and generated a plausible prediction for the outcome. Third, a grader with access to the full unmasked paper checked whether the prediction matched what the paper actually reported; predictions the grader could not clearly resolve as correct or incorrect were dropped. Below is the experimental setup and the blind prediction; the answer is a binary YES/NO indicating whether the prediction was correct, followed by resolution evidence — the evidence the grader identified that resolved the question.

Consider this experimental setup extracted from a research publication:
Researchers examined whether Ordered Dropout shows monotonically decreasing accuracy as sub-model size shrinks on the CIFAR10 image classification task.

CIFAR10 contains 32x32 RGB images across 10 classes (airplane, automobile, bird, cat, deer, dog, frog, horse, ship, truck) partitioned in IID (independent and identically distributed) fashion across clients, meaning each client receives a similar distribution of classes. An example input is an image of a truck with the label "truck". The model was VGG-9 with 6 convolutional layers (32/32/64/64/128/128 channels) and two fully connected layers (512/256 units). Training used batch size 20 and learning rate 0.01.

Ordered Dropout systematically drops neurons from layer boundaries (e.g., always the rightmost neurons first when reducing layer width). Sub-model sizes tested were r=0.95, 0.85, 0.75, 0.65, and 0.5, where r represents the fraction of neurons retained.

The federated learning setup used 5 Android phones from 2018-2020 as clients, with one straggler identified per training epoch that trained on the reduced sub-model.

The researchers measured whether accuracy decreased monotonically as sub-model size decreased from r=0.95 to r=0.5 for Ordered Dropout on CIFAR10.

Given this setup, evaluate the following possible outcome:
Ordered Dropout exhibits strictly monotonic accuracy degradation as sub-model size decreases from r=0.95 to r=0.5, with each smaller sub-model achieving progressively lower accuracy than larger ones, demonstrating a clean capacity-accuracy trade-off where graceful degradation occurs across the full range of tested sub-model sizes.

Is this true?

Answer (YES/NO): NO